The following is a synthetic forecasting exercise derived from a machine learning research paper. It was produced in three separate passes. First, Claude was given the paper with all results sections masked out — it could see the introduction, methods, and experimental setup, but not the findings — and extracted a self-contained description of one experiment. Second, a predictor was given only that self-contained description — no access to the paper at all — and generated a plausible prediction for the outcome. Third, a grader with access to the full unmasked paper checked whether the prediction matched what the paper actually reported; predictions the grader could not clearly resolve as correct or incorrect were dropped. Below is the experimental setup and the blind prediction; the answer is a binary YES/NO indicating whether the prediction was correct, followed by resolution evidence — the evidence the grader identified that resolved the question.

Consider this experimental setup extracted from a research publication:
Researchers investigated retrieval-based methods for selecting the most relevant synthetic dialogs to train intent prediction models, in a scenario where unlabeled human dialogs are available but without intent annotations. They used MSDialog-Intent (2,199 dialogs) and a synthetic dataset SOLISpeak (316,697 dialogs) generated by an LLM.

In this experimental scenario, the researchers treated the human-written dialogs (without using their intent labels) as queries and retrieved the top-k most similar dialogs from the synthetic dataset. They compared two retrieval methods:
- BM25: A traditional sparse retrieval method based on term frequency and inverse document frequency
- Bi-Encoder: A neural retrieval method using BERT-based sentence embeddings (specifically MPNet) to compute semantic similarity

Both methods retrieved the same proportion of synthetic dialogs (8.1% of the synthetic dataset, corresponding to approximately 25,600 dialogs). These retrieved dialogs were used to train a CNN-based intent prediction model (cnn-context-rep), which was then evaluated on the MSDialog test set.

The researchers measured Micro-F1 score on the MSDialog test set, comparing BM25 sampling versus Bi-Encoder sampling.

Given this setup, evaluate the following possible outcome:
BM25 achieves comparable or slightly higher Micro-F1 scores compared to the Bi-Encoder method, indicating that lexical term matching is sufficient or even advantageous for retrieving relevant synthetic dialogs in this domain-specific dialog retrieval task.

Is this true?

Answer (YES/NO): NO